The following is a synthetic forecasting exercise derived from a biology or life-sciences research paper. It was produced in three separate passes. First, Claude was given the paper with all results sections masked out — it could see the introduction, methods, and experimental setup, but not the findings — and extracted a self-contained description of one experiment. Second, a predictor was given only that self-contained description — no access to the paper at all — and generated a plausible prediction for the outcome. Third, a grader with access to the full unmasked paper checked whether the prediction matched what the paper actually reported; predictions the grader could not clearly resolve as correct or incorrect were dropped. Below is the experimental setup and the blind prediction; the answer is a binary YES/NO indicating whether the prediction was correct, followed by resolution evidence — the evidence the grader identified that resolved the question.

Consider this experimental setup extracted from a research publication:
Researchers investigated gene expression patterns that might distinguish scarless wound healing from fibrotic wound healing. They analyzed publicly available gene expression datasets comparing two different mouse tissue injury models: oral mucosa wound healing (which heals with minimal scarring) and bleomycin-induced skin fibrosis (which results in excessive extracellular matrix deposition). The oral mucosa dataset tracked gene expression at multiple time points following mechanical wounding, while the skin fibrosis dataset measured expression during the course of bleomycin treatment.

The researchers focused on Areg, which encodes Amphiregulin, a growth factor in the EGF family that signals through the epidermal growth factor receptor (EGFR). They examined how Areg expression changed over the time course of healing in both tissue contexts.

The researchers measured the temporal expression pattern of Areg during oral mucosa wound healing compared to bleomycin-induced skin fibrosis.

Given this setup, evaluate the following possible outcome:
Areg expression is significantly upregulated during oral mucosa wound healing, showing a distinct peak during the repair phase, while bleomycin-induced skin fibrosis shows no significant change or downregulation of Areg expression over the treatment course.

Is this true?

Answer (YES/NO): NO